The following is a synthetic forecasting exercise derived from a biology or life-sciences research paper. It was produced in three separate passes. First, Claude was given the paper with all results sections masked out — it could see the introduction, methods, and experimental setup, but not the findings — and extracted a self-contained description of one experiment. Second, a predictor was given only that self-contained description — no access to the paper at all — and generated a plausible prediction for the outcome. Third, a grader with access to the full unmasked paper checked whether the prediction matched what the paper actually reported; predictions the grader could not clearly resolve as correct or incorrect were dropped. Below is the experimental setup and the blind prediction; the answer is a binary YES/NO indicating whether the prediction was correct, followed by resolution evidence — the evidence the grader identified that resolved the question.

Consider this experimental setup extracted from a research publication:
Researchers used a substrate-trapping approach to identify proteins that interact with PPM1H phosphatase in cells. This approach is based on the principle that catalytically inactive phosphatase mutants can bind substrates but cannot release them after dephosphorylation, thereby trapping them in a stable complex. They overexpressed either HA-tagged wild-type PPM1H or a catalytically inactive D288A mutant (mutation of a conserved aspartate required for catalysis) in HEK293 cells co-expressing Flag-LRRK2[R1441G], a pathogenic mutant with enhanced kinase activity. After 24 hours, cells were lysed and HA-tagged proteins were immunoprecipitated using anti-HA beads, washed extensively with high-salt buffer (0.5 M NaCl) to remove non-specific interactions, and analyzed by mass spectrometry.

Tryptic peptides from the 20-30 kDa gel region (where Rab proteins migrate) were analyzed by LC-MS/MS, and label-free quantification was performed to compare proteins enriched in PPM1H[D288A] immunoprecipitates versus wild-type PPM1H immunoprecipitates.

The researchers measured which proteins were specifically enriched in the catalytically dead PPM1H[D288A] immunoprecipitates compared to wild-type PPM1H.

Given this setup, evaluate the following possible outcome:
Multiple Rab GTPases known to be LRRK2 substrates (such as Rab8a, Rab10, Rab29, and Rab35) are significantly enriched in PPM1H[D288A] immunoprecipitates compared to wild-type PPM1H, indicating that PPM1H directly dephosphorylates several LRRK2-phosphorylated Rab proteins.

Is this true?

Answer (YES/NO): NO